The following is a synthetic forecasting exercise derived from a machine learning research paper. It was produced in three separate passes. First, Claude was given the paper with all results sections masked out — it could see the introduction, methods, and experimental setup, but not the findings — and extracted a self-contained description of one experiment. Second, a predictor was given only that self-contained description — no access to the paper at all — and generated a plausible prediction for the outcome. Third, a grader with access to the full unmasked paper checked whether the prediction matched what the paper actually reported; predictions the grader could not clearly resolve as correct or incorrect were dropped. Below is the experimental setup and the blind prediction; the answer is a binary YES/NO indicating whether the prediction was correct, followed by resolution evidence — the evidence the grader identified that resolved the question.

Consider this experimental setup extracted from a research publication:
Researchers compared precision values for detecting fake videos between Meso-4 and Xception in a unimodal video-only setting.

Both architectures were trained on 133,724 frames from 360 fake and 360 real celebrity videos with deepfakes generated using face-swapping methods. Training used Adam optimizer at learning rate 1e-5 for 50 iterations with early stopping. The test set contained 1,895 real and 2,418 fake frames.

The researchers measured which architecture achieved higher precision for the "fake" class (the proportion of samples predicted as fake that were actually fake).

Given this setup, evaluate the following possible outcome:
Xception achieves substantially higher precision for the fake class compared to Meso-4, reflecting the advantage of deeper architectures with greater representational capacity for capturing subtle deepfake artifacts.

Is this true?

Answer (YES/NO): YES